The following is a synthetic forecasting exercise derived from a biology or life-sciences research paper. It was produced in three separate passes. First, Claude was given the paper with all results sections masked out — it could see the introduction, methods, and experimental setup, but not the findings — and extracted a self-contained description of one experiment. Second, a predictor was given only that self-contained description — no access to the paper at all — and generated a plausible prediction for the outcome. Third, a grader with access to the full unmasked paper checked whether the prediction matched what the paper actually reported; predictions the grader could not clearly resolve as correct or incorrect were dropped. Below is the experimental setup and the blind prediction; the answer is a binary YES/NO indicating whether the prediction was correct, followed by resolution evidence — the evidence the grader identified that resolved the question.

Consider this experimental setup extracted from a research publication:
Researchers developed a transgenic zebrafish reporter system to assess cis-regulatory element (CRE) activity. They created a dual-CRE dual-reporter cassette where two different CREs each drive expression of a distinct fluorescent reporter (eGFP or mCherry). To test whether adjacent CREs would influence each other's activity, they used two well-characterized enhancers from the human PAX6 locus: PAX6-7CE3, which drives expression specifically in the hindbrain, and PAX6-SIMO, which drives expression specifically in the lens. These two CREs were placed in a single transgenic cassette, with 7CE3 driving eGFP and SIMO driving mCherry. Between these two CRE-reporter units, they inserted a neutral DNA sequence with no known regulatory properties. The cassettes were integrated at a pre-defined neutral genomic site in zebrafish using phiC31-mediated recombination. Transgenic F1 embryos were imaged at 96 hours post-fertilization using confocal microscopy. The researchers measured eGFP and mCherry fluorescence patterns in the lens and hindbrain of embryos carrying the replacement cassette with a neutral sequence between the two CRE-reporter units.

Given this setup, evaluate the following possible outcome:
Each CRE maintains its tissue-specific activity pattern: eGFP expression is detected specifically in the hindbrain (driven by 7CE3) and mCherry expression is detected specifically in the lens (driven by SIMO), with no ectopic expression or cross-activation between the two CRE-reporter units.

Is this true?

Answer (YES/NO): NO